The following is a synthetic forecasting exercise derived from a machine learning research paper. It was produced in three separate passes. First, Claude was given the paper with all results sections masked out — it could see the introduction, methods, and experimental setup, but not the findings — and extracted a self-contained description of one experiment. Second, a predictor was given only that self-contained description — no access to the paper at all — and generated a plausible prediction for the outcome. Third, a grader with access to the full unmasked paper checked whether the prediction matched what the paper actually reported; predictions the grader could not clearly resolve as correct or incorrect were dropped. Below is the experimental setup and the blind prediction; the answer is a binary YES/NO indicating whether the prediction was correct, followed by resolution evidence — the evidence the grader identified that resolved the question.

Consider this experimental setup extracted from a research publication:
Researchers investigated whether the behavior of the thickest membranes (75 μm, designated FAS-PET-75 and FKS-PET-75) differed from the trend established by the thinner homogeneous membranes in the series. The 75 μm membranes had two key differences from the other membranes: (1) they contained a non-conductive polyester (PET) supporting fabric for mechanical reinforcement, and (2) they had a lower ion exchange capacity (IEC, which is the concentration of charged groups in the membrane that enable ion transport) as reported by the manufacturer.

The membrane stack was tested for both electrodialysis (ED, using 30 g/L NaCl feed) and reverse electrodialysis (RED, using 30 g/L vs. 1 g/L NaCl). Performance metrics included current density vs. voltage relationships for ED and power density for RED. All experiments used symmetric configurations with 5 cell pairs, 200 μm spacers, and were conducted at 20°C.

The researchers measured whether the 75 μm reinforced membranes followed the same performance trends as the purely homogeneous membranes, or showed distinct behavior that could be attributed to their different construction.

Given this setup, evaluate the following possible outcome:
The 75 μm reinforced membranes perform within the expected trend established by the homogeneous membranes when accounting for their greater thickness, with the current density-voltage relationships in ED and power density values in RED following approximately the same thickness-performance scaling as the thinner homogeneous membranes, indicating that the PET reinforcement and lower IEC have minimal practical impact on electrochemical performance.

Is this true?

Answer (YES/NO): NO